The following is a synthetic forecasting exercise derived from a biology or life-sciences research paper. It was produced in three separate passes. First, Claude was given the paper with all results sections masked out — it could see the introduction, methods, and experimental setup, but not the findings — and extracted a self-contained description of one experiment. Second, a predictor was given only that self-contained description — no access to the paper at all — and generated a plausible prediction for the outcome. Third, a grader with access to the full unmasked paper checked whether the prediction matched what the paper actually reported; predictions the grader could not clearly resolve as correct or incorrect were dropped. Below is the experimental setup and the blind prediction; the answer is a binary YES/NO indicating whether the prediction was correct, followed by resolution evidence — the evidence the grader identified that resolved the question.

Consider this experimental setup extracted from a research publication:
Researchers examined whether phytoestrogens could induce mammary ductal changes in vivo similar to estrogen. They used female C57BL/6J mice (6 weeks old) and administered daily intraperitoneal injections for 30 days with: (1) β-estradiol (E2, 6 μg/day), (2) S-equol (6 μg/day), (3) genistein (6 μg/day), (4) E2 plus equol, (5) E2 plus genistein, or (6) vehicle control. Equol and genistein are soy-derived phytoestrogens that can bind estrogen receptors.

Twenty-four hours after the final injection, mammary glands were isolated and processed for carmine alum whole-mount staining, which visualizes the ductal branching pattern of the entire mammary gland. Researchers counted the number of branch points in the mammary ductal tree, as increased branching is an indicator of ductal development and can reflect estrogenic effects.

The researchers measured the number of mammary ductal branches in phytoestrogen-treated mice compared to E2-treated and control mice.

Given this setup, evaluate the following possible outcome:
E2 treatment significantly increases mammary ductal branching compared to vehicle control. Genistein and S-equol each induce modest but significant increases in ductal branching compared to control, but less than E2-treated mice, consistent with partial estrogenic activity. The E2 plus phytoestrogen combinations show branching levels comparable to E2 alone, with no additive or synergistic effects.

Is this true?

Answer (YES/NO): NO